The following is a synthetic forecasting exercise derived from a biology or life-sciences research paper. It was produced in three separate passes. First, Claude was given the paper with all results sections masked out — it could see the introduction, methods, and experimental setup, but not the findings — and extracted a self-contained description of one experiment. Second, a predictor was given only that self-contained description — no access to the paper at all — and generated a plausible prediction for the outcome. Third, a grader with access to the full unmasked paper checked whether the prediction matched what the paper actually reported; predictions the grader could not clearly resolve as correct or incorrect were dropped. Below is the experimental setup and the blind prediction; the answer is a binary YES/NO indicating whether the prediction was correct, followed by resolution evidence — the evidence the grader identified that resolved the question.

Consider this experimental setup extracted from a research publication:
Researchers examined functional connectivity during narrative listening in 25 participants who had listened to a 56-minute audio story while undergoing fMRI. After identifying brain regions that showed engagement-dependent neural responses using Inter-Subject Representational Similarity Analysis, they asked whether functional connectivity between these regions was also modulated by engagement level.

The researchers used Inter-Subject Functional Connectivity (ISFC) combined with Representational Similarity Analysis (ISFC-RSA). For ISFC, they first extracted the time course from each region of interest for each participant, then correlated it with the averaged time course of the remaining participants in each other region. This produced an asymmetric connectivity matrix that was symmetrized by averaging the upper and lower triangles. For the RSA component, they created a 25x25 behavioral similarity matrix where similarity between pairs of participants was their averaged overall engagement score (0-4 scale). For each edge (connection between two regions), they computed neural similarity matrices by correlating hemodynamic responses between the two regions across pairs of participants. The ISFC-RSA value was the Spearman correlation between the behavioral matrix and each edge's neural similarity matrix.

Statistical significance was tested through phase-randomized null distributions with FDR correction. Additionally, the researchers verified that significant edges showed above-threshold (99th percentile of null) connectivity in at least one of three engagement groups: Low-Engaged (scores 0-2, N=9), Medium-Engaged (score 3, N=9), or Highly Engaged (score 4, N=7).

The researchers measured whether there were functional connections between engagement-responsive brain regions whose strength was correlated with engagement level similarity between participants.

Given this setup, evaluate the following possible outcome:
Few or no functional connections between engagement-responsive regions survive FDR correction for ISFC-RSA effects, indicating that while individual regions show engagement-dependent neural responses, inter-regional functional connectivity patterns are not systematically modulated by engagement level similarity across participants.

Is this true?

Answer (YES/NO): NO